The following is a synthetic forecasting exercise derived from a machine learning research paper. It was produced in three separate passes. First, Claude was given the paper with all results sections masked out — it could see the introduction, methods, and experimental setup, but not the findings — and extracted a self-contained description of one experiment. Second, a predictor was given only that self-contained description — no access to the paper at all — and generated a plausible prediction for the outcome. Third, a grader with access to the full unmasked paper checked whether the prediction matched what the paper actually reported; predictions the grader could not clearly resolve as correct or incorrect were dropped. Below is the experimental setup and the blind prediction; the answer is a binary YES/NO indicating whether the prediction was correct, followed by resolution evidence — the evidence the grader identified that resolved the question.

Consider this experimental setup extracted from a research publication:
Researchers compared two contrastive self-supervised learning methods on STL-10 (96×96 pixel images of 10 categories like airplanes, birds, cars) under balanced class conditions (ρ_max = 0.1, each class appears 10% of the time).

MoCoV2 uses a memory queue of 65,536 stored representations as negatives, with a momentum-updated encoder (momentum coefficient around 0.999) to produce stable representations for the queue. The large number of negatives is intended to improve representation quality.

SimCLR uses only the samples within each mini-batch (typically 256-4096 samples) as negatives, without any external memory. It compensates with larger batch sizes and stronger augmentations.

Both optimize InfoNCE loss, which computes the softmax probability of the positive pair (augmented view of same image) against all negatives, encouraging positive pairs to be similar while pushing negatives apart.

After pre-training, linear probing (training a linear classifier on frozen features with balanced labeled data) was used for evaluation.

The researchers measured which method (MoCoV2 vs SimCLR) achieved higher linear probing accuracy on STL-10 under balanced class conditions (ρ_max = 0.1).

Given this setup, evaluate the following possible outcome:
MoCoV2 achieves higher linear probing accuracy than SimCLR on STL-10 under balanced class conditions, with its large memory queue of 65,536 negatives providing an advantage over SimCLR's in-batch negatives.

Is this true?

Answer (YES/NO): YES